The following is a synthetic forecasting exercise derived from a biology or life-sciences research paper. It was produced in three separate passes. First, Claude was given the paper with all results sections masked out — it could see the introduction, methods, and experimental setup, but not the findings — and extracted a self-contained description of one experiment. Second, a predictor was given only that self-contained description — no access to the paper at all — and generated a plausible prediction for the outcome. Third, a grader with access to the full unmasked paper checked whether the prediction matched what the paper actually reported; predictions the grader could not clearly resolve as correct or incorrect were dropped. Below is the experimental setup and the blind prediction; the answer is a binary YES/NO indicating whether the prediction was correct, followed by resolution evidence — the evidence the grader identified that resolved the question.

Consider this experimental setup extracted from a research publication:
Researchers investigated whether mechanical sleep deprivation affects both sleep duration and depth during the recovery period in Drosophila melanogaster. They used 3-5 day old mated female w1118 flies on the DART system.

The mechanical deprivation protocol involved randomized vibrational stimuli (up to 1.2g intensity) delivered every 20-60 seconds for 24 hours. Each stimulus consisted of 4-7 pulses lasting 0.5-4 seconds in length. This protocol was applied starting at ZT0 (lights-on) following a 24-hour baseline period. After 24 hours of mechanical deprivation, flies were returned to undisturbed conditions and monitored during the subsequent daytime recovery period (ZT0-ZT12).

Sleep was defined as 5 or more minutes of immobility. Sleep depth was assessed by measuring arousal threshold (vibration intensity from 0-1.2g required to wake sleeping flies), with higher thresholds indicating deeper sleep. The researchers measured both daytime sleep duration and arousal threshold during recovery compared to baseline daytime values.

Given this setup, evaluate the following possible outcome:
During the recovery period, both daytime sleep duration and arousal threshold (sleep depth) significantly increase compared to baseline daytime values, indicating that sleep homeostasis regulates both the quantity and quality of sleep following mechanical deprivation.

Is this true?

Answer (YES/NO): YES